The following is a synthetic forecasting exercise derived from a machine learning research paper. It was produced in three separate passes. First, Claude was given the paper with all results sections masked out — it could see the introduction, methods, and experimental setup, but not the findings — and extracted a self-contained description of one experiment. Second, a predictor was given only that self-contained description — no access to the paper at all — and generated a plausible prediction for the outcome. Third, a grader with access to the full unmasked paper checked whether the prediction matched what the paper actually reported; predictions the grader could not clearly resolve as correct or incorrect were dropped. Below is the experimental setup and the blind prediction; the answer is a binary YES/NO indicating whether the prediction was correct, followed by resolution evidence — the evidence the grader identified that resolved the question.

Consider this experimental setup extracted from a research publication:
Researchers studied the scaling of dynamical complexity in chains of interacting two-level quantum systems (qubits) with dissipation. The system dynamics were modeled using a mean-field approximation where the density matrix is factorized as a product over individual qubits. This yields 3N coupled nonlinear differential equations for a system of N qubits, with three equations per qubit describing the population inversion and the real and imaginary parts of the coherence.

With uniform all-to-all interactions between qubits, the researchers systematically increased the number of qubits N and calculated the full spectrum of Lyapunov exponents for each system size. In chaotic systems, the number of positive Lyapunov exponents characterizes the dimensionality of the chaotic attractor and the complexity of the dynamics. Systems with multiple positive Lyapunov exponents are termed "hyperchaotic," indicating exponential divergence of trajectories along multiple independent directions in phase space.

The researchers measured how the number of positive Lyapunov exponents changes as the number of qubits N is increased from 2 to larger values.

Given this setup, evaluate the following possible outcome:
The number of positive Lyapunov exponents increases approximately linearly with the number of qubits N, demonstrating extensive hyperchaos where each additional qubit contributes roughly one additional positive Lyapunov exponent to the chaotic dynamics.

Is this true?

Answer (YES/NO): NO